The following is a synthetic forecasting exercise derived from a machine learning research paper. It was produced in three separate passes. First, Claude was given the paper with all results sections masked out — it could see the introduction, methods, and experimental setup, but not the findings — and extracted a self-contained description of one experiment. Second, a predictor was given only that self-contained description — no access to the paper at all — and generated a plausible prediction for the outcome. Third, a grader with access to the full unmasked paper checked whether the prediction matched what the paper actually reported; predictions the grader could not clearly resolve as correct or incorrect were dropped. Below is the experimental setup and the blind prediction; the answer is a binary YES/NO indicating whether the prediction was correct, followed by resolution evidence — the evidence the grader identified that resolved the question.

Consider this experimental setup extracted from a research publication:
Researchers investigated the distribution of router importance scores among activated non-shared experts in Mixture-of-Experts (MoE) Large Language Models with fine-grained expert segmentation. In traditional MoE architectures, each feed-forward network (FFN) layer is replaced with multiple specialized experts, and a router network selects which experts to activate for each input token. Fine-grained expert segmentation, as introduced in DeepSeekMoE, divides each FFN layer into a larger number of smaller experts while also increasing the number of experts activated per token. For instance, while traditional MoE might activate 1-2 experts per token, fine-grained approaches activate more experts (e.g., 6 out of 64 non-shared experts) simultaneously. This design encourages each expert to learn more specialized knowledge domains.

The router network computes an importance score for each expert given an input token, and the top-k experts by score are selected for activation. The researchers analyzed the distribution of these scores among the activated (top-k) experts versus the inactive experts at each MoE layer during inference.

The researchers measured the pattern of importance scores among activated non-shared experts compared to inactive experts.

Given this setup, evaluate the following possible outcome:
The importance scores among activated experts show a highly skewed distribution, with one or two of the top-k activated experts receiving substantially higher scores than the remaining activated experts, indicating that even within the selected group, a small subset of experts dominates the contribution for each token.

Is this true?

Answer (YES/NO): YES